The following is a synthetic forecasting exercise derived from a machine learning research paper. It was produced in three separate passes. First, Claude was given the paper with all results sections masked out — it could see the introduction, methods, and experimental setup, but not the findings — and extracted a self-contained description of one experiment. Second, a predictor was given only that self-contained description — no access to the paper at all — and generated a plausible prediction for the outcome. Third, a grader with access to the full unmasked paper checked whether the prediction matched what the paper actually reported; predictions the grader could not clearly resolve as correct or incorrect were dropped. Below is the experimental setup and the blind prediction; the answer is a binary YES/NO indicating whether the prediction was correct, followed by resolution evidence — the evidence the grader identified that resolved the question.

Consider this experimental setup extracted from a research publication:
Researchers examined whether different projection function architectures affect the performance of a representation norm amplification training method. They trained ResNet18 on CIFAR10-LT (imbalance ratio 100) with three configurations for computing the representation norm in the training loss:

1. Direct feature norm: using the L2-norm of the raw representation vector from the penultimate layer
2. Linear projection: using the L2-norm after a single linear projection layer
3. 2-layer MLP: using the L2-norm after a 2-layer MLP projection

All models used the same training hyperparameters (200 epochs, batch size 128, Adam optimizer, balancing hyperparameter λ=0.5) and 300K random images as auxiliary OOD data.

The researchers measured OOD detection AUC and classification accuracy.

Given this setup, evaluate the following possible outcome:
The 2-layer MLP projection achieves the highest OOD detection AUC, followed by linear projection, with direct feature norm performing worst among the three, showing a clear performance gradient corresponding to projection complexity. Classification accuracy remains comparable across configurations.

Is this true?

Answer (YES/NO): NO